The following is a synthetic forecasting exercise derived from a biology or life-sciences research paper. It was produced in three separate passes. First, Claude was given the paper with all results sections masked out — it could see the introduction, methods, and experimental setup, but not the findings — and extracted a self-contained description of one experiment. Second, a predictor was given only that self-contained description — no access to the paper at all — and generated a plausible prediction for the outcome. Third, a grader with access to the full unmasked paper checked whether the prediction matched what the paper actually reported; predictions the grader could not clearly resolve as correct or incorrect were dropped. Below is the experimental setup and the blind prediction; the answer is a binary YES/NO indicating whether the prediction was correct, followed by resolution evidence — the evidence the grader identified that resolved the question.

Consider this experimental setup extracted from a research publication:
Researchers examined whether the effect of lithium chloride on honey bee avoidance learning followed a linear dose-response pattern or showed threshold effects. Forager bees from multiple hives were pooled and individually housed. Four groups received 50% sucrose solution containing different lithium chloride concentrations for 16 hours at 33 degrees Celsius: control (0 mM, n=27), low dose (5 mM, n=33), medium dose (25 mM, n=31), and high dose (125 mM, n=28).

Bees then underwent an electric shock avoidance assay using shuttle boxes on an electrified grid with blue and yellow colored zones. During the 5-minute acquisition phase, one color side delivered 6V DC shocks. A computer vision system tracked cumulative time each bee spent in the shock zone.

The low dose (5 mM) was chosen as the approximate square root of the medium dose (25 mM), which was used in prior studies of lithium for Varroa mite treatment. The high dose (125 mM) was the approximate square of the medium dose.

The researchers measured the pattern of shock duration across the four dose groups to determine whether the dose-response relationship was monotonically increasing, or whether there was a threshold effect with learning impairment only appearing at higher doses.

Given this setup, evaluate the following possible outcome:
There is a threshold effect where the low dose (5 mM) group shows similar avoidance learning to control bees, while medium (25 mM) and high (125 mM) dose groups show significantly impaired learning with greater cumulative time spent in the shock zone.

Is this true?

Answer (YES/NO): NO